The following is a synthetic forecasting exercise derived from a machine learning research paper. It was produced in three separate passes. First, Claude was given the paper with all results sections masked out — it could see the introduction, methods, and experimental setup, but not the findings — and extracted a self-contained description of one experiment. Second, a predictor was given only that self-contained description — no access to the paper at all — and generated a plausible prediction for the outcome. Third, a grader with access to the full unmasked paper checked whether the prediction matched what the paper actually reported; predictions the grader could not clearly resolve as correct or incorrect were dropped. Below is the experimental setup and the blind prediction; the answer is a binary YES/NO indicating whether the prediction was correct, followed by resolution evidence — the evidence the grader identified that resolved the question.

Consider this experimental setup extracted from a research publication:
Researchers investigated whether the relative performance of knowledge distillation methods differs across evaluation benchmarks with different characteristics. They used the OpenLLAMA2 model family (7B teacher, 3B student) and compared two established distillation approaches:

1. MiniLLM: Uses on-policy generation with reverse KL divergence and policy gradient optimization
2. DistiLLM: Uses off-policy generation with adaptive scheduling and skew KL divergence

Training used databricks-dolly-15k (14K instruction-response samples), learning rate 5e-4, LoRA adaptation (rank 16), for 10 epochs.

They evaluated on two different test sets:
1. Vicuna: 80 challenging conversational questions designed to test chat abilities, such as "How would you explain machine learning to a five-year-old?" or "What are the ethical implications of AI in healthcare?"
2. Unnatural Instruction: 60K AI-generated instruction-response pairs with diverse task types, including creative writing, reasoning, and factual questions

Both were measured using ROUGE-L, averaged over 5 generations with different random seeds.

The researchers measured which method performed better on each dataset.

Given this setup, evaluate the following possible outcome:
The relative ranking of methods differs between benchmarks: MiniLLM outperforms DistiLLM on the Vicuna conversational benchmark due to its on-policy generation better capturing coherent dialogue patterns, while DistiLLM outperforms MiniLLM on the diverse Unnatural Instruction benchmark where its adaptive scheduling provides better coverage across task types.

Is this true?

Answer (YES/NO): YES